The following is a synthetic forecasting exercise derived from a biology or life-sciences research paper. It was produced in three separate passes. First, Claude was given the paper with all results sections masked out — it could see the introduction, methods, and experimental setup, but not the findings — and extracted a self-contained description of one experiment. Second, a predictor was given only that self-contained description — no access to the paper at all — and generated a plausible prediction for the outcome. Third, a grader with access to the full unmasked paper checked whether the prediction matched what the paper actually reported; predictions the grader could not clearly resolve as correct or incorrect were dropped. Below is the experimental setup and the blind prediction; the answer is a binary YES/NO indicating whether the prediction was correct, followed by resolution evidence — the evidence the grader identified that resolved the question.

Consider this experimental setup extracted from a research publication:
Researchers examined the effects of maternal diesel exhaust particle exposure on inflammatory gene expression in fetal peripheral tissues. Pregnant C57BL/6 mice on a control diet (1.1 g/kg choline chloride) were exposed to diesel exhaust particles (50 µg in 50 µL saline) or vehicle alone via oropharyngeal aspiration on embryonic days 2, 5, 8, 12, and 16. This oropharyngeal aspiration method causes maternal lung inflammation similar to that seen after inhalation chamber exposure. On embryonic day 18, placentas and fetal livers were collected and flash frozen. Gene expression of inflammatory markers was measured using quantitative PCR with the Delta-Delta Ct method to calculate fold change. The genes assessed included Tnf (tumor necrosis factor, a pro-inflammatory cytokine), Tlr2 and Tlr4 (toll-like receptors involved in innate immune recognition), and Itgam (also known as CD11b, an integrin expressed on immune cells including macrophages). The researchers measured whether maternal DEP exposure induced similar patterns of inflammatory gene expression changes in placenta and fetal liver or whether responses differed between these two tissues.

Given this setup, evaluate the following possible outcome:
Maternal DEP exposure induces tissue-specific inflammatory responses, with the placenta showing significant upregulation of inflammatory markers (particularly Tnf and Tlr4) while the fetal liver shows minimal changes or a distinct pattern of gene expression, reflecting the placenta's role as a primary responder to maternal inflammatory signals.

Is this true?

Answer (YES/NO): NO